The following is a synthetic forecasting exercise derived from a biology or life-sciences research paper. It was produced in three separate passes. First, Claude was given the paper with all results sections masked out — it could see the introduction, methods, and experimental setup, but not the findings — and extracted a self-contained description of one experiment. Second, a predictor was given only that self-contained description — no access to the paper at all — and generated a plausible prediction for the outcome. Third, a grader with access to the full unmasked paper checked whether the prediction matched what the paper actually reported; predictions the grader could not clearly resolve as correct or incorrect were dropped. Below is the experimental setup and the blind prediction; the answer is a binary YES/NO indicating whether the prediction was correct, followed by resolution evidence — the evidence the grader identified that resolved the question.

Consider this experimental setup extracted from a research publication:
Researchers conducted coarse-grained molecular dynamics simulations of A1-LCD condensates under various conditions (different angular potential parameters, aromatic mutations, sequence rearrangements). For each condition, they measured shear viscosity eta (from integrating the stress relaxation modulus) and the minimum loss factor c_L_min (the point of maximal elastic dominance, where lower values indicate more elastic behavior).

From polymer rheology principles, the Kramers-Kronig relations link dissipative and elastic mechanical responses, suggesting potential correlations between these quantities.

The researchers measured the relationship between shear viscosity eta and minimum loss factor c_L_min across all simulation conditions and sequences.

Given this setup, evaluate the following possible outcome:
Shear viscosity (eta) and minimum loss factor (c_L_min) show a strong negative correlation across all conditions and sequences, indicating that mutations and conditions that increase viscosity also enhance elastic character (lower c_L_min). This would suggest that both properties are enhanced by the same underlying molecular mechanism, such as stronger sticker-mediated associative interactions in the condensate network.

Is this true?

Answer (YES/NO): YES